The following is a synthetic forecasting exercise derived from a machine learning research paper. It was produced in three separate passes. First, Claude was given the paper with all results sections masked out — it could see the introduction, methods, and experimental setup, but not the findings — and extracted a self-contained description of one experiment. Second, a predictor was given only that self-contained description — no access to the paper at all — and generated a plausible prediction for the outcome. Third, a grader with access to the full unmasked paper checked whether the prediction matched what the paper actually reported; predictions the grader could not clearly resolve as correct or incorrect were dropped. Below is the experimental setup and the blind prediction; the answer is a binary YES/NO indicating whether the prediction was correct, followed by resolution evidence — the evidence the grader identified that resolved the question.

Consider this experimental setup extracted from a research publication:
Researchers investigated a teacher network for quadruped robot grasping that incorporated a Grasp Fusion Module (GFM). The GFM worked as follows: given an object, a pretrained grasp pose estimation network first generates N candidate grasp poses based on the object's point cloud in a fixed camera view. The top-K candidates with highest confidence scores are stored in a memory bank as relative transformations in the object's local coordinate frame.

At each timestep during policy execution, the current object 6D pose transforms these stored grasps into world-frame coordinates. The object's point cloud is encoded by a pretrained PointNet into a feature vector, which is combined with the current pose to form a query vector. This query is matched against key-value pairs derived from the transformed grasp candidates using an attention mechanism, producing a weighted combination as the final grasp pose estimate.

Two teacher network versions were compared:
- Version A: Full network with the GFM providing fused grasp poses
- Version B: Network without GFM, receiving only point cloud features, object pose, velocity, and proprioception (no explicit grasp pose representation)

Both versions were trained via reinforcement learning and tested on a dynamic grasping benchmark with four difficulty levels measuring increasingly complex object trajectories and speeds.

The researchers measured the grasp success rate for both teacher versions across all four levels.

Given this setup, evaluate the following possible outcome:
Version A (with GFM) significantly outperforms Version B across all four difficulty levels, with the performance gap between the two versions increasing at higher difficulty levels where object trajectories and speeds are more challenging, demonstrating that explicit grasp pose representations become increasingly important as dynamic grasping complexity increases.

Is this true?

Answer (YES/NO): YES